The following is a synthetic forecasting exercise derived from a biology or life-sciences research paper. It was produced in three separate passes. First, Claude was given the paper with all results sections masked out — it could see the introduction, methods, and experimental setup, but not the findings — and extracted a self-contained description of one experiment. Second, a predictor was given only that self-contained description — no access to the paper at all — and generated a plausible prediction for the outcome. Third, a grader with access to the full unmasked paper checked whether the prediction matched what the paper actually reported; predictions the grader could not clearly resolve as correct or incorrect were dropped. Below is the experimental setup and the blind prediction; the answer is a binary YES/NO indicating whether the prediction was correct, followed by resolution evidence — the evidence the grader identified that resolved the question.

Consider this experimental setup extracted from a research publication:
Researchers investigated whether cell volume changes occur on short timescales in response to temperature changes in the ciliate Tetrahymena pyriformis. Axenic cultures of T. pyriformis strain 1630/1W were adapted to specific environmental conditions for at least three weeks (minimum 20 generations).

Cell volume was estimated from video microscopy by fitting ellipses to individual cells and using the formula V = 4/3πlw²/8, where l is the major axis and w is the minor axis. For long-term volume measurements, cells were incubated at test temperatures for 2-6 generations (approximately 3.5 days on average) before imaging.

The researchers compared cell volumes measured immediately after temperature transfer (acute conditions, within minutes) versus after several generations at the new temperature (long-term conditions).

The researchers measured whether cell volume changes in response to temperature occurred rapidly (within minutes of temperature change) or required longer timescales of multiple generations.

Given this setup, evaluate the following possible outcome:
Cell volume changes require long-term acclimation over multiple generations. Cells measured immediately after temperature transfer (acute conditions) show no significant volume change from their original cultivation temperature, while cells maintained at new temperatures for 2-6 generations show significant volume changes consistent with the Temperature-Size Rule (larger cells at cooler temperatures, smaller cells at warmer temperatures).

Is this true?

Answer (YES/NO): NO